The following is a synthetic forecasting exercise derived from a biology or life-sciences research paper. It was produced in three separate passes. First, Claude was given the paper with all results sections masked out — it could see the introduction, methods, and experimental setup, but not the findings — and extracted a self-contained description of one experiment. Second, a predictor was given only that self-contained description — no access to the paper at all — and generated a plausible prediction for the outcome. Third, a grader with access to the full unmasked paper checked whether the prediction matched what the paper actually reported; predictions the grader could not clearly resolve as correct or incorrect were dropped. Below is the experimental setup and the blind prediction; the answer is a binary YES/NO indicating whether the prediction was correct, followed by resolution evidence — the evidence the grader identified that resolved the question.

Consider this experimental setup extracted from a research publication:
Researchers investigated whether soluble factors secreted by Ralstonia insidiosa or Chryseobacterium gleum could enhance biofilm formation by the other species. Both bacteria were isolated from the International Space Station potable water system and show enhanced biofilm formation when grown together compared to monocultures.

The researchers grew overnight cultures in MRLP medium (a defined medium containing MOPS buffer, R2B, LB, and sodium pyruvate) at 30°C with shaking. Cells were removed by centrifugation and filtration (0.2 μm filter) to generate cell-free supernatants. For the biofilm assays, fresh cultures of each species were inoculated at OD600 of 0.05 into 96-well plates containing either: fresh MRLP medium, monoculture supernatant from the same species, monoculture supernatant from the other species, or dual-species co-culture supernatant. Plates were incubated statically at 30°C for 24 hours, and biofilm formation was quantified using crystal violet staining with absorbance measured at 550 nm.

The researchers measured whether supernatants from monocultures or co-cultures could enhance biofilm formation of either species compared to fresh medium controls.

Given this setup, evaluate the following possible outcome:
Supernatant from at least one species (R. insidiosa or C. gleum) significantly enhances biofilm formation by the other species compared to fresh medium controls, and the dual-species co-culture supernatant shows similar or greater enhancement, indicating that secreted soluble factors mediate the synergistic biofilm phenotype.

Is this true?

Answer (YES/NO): NO